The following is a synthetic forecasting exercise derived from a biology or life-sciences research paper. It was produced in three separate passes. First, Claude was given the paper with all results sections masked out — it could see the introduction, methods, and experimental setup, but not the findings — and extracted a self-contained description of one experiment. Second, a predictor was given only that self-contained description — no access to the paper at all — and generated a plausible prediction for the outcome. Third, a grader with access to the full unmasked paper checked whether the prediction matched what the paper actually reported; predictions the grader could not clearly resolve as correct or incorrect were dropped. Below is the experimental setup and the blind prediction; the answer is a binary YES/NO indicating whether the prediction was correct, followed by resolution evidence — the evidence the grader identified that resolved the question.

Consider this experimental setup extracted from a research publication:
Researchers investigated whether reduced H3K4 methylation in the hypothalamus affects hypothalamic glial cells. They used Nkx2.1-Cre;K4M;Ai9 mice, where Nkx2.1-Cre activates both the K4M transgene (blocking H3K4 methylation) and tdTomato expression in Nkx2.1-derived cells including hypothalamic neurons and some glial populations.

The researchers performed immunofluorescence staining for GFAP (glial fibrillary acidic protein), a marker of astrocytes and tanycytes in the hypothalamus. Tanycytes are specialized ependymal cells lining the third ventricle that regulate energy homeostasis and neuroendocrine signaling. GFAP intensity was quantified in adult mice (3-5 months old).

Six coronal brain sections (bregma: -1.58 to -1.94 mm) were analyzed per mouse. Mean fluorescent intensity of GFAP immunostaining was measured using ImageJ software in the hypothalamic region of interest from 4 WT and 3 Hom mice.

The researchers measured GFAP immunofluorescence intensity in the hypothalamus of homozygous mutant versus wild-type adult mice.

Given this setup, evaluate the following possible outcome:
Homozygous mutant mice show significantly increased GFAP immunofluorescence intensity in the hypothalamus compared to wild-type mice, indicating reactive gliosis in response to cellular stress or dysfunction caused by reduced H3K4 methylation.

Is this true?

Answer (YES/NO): YES